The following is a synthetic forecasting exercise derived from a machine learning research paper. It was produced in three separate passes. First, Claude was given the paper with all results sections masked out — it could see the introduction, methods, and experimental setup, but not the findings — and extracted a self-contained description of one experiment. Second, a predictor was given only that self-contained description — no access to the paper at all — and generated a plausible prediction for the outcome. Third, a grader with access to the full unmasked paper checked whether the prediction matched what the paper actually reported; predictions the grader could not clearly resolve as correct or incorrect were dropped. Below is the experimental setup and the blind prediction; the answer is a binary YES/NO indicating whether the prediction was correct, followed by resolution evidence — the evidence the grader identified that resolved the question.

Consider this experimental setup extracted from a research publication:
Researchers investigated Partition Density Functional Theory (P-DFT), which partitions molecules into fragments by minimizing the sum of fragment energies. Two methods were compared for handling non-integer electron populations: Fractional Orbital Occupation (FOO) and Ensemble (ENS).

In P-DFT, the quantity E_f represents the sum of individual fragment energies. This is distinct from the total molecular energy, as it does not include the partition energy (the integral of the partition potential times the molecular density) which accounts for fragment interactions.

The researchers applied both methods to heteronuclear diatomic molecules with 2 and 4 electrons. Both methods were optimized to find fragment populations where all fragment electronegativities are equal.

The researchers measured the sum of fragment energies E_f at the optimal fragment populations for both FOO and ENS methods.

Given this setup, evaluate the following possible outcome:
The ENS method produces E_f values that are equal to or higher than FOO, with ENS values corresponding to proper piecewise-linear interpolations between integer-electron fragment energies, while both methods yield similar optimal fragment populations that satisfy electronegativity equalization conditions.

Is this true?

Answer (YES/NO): NO